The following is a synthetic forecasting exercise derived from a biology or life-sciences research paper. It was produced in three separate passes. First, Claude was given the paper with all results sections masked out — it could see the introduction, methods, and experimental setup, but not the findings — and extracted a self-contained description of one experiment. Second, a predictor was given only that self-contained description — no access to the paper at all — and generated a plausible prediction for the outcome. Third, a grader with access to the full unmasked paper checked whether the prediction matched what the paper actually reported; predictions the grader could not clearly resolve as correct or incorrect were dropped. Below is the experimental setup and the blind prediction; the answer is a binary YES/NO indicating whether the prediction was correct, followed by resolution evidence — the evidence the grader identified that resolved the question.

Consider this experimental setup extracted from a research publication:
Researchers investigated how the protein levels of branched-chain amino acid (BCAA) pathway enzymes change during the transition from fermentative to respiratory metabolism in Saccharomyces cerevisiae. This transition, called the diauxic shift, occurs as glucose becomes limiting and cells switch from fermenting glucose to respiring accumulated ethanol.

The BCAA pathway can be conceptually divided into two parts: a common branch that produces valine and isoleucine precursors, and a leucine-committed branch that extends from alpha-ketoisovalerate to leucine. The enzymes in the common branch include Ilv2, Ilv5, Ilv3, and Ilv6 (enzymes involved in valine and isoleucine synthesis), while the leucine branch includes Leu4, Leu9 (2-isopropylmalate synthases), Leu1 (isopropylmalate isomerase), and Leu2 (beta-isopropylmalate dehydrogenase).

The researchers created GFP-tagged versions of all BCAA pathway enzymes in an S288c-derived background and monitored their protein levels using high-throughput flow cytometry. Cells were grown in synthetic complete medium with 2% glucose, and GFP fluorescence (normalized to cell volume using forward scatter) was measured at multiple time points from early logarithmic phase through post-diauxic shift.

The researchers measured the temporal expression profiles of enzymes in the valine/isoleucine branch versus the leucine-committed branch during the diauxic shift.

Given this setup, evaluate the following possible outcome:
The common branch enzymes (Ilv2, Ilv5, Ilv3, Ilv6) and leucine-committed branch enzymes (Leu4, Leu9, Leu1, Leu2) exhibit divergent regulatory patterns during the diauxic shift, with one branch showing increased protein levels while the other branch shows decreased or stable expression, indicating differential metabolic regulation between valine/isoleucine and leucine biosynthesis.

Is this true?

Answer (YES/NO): YES